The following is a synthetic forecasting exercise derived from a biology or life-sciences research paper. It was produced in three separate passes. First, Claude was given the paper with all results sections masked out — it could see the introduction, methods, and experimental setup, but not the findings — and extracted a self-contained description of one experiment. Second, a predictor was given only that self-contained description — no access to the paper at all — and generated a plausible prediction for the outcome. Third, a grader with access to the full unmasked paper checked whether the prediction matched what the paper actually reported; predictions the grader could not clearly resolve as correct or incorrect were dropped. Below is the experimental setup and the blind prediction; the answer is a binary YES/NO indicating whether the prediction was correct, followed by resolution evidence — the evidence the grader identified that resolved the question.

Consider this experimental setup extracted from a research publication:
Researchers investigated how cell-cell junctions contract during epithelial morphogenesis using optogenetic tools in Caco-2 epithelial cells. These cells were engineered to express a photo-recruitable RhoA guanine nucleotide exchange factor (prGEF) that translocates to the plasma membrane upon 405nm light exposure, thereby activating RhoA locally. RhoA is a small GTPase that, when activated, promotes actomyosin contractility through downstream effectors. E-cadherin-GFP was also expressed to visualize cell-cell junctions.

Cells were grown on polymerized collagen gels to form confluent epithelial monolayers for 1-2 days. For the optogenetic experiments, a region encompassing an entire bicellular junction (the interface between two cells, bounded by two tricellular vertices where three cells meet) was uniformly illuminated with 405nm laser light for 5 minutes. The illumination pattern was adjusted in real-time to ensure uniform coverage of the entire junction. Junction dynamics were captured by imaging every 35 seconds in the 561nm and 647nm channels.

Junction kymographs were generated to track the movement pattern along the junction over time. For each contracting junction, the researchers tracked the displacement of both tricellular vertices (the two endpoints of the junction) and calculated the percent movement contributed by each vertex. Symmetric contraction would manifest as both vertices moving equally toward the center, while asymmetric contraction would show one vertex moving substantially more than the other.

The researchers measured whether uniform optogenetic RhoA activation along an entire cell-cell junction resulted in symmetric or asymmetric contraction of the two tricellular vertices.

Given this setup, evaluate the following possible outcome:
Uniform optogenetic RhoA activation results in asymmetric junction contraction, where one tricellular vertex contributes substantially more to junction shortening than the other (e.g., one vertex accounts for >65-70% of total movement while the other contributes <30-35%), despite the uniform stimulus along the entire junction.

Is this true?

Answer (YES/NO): YES